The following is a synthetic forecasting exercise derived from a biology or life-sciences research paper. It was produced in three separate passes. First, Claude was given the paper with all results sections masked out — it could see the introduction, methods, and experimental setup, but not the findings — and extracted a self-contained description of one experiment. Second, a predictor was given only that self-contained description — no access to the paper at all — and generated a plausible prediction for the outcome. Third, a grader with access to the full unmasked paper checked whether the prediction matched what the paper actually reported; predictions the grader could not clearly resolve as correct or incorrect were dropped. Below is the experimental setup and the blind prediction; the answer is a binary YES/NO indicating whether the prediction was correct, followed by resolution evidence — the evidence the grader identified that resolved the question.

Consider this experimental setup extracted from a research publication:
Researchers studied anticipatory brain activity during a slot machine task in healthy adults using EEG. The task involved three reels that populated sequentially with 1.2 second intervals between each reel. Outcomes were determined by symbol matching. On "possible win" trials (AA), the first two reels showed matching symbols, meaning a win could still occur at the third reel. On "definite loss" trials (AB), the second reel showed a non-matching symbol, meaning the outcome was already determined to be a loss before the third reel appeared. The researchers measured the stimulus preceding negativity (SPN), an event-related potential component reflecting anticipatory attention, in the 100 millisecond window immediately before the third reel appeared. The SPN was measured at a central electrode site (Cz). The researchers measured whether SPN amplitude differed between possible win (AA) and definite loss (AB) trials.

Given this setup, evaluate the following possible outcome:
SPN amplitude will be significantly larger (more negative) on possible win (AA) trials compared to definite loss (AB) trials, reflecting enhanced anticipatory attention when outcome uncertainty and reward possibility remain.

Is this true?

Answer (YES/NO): YES